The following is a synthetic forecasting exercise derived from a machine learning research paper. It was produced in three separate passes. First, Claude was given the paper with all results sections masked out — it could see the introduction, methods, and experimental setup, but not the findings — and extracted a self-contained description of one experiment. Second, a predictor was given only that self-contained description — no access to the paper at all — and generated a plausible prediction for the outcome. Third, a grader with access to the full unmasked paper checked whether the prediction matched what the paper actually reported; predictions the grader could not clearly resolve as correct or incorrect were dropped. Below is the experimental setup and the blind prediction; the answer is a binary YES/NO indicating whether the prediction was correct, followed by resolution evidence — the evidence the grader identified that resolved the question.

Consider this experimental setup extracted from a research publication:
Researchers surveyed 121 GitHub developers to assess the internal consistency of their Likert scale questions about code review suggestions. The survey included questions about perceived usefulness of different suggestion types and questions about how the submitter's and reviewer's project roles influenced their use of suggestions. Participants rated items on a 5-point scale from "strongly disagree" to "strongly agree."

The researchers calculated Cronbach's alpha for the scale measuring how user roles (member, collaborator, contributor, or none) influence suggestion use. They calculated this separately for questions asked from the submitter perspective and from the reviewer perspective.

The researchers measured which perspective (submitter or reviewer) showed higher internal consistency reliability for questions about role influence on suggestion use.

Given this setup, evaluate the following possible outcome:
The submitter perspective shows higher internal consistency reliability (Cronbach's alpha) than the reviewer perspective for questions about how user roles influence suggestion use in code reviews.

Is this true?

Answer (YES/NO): NO